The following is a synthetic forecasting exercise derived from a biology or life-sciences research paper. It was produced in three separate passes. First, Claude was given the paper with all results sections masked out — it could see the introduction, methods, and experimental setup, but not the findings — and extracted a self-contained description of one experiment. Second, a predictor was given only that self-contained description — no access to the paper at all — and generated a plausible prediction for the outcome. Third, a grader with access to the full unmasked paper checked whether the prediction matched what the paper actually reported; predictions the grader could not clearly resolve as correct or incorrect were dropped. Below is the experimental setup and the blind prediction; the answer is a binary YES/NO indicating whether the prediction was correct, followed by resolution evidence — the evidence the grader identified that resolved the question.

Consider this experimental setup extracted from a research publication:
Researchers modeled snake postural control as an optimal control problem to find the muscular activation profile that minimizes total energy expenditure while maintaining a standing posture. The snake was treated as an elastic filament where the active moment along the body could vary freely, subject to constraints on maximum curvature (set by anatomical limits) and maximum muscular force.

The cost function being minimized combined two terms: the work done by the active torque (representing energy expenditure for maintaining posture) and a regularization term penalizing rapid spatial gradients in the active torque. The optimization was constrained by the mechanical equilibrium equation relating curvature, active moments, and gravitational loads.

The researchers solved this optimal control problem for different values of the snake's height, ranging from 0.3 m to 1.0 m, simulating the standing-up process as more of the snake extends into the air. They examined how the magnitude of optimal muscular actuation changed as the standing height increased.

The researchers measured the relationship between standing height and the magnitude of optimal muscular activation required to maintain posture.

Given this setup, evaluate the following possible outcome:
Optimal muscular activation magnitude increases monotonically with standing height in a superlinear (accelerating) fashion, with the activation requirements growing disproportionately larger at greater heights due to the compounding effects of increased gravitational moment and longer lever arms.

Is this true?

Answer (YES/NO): NO